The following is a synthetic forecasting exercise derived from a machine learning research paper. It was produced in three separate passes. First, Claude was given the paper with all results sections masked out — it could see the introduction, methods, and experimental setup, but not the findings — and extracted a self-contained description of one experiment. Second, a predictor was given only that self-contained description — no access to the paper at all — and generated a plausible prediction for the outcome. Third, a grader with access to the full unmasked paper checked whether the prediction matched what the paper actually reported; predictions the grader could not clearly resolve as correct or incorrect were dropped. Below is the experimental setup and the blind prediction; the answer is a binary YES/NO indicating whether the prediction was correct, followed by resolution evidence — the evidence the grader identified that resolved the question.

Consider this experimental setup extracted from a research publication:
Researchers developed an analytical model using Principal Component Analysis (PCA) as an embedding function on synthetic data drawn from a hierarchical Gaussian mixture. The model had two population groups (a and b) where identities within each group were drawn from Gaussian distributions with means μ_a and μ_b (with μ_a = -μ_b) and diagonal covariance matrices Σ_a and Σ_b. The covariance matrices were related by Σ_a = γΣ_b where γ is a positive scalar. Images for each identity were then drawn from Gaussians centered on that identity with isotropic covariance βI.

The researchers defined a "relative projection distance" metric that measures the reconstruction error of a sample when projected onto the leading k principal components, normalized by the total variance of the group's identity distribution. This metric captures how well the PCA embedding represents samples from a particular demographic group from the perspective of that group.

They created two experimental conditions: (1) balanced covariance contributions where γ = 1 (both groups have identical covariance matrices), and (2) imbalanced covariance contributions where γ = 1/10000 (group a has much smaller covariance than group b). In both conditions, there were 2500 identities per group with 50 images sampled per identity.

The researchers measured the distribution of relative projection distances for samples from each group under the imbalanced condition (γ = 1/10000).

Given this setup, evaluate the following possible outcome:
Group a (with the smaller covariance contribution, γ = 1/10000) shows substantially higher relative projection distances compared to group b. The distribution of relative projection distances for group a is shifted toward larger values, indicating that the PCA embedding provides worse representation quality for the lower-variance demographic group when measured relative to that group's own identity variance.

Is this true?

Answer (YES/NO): NO